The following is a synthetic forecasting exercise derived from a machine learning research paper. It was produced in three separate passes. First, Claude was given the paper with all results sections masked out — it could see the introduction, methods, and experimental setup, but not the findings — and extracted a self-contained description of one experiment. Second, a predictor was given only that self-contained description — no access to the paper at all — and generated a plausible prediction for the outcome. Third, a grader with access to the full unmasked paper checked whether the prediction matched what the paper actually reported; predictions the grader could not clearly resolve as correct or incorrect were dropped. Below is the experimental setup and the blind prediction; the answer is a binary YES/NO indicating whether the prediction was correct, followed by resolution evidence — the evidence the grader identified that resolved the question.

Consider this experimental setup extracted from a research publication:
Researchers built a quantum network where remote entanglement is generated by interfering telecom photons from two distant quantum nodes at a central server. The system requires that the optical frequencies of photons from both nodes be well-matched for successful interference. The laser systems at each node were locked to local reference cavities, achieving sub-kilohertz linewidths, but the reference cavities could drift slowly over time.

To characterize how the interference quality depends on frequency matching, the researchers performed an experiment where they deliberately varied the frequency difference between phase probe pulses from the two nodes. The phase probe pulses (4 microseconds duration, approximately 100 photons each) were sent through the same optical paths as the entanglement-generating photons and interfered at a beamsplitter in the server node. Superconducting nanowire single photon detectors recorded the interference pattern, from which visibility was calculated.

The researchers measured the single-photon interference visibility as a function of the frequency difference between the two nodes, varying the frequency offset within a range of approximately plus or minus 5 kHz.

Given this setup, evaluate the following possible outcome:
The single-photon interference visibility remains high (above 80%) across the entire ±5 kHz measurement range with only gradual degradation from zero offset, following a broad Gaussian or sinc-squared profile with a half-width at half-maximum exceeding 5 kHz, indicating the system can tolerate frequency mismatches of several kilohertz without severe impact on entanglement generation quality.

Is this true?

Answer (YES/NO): NO